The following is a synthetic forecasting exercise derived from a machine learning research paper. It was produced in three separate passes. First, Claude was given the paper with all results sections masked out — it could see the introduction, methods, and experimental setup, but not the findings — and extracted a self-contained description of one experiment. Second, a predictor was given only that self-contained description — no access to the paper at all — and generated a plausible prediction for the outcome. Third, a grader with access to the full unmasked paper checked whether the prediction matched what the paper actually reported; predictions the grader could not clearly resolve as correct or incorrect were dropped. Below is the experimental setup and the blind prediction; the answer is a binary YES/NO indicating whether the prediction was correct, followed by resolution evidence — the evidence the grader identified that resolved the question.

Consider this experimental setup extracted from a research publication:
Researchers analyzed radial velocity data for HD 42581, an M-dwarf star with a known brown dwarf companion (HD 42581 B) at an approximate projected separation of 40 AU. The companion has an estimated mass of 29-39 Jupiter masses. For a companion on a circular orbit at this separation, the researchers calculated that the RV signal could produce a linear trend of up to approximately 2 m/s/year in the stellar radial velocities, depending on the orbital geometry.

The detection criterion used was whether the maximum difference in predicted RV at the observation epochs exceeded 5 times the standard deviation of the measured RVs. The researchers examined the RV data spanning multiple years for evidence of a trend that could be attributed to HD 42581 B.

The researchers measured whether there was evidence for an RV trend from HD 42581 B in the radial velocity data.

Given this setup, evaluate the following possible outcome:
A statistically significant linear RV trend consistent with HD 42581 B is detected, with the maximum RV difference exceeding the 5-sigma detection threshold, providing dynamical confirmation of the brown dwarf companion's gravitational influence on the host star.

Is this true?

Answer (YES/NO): NO